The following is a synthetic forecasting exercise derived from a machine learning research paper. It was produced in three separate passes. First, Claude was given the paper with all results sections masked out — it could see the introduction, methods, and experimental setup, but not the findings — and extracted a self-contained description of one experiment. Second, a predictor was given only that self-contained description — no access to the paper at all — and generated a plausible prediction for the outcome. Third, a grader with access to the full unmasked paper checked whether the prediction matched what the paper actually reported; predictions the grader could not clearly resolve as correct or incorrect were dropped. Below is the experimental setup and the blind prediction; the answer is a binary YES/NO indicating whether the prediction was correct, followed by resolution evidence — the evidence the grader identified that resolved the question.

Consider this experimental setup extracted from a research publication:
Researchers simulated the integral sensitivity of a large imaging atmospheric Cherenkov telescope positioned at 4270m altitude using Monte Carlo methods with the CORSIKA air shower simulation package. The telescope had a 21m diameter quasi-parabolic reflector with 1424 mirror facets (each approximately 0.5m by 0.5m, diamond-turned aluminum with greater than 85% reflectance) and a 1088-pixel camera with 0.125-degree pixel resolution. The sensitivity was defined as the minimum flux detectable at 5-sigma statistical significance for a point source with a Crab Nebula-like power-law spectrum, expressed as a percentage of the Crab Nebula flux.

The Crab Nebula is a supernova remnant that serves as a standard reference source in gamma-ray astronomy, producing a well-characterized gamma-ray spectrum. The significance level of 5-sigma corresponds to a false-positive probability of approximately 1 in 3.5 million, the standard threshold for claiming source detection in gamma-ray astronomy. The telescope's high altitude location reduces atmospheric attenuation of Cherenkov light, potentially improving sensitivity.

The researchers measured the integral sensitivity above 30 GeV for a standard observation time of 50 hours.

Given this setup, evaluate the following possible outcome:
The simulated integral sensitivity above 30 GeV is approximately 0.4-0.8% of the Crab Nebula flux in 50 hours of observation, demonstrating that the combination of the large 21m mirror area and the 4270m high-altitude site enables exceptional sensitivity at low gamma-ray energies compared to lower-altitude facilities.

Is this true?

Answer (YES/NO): NO